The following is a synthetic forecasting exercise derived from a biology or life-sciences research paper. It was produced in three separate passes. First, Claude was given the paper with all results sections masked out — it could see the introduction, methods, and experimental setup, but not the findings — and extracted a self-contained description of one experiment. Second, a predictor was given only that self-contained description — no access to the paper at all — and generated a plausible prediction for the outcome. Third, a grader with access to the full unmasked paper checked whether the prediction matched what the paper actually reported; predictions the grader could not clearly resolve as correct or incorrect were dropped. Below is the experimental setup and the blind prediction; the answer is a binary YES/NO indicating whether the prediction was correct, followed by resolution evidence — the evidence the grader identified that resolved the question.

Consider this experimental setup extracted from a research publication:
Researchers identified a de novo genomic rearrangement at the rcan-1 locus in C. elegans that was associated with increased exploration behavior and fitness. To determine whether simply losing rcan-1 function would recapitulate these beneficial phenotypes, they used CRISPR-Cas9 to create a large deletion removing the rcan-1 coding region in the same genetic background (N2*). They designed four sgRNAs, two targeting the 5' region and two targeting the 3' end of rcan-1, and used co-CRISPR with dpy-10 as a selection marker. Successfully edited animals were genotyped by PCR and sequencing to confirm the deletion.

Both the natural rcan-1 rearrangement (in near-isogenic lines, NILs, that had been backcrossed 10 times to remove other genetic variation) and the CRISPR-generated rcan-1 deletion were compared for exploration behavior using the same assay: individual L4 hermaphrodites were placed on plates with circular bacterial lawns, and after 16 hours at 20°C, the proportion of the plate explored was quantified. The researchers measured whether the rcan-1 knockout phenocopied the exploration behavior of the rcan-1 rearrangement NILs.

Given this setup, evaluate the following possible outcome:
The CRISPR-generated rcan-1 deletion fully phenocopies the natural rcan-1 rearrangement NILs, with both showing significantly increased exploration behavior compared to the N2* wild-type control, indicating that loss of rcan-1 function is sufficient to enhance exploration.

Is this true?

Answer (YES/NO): NO